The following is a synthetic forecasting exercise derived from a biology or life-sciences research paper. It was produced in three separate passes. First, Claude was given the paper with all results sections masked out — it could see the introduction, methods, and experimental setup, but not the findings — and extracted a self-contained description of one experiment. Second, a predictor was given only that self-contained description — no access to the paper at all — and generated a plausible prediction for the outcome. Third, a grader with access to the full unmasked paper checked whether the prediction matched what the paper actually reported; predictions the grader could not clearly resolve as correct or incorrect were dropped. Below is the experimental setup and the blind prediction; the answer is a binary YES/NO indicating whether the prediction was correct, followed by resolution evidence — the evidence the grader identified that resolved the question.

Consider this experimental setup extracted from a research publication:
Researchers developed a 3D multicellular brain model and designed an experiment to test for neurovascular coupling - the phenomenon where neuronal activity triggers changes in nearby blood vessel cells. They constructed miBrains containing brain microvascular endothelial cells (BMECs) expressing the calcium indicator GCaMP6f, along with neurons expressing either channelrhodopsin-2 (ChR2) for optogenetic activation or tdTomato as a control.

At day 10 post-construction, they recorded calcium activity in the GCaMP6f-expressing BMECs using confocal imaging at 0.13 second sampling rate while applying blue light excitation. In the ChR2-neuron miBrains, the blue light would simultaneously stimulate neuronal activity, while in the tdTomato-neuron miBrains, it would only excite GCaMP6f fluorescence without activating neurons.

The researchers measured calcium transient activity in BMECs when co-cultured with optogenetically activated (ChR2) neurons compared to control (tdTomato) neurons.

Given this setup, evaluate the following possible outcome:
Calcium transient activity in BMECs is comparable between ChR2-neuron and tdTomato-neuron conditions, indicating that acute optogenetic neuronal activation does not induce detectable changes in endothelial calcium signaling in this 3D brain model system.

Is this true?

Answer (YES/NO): NO